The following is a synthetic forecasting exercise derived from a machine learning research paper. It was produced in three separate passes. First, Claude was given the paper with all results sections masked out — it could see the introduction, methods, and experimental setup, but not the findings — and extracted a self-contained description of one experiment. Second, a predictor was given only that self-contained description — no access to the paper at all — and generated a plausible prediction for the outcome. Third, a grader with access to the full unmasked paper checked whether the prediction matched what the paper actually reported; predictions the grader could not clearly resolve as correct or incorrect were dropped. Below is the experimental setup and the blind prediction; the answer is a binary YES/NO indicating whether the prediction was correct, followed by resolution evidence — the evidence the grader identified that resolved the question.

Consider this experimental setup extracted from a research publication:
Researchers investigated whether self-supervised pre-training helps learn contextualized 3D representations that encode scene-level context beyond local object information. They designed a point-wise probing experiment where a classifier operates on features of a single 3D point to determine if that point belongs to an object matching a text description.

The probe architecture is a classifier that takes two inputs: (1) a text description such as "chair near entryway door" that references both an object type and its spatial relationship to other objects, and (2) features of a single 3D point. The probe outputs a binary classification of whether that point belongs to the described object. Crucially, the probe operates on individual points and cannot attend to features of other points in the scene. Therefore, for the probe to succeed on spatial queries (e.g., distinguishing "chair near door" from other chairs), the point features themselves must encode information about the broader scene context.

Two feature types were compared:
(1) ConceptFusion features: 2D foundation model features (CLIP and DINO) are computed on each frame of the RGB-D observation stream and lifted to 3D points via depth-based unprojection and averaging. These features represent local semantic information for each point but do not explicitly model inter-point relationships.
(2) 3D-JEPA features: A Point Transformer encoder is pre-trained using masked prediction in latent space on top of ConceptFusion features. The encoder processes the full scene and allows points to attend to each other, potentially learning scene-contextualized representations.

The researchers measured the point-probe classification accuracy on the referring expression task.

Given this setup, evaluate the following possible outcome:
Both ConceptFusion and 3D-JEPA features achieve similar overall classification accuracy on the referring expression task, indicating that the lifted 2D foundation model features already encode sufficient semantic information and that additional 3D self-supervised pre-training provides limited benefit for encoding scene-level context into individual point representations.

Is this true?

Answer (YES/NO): NO